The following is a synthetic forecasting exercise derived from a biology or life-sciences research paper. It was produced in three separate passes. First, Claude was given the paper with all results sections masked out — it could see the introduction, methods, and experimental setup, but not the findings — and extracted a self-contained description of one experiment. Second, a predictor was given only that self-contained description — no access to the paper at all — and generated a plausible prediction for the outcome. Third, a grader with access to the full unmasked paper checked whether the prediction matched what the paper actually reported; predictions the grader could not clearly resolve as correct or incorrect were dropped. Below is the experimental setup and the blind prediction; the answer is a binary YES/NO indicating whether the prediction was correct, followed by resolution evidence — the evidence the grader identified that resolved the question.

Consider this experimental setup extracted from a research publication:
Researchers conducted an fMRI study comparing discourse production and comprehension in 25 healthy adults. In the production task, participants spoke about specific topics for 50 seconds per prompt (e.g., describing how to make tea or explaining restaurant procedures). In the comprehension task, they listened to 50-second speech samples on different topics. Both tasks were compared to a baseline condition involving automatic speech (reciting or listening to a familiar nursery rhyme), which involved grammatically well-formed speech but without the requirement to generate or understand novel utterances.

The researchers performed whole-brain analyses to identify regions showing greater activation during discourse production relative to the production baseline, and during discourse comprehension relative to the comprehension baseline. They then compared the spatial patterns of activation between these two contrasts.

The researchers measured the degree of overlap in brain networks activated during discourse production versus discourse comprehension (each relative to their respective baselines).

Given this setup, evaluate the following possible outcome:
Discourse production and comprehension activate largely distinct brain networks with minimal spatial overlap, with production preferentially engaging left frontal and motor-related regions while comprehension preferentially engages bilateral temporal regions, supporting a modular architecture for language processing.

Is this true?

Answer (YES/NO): NO